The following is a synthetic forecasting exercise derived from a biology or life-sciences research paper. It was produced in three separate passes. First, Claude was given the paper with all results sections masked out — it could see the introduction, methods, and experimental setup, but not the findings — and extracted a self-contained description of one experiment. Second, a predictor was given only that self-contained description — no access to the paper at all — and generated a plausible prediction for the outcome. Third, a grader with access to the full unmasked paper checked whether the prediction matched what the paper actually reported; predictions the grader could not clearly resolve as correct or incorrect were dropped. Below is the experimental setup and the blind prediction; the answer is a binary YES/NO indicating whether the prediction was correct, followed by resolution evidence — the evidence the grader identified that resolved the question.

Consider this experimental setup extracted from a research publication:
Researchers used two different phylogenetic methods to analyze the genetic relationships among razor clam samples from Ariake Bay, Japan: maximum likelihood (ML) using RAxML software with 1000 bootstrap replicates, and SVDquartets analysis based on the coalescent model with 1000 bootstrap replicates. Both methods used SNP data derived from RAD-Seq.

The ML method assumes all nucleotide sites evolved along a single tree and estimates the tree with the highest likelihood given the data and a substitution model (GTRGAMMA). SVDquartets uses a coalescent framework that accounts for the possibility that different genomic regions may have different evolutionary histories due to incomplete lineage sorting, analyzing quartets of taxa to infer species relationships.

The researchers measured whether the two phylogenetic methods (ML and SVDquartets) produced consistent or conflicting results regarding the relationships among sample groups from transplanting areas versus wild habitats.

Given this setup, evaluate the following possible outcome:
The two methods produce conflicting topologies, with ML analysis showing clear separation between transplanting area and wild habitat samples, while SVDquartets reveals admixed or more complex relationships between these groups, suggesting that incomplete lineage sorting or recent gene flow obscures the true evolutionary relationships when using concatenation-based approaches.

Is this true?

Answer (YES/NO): NO